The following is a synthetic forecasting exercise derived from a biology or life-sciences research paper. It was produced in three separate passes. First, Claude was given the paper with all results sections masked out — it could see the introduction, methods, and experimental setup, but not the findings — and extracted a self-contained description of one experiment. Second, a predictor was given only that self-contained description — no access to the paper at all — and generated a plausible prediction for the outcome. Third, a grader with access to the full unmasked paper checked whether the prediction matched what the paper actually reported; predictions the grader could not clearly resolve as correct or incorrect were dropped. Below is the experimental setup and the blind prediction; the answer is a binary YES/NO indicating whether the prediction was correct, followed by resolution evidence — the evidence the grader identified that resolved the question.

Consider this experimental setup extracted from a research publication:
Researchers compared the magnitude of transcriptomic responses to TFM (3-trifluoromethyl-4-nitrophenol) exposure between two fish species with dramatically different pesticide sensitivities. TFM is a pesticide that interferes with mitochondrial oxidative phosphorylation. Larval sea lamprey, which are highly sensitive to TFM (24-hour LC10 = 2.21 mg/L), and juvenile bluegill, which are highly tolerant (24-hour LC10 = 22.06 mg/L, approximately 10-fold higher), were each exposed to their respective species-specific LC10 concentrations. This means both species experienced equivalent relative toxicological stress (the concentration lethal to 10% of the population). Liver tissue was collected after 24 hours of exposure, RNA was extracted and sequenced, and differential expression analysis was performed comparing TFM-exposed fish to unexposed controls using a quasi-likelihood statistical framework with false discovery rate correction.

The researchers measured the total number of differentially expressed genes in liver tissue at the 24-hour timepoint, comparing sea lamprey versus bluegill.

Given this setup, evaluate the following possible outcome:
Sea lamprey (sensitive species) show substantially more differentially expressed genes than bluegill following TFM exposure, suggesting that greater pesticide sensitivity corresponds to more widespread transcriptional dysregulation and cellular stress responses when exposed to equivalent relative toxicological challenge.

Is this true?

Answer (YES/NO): NO